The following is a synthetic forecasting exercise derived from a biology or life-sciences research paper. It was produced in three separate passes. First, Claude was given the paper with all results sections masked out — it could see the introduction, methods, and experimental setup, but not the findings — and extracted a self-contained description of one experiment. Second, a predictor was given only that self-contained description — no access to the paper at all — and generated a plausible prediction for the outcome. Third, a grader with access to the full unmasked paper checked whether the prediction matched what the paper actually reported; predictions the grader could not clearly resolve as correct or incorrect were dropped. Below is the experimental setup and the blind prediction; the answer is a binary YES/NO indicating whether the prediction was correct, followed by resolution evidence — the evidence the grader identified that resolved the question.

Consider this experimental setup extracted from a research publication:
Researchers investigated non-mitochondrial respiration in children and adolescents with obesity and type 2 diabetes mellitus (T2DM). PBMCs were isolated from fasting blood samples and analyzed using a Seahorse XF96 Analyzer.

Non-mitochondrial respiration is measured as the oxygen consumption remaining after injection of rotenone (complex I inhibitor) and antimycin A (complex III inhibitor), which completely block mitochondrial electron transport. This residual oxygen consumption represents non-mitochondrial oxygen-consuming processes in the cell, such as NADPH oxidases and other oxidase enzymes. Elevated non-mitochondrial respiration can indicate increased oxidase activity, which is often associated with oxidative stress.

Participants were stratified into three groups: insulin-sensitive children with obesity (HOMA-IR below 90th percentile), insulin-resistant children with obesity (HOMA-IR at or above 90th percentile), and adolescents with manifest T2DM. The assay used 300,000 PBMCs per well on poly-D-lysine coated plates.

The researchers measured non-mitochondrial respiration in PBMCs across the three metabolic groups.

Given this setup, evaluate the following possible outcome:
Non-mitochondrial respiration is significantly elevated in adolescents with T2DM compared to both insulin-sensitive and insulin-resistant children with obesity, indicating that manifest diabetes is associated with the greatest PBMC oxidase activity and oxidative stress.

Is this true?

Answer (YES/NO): NO